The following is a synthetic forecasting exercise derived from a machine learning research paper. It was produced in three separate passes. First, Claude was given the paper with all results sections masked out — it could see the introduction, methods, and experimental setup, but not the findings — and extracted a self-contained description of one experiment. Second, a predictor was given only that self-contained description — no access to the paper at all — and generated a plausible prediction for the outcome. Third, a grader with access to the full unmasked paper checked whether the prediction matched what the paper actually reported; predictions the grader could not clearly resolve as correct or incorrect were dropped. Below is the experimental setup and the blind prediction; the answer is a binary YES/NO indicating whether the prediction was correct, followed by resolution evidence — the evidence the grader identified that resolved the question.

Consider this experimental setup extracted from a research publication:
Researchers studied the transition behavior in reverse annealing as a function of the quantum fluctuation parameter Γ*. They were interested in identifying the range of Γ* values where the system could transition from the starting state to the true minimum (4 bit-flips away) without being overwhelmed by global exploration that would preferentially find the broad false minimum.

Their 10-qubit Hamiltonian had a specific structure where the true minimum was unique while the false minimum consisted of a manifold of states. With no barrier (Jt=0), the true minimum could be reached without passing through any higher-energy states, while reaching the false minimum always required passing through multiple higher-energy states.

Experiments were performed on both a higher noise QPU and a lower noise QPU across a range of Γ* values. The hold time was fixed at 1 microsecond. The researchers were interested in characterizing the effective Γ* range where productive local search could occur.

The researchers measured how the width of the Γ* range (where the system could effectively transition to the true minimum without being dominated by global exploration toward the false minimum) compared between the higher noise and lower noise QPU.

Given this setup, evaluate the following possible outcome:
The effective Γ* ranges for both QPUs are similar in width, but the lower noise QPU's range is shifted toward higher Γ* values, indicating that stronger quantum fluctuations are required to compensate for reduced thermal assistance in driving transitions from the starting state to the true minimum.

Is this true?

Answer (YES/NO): NO